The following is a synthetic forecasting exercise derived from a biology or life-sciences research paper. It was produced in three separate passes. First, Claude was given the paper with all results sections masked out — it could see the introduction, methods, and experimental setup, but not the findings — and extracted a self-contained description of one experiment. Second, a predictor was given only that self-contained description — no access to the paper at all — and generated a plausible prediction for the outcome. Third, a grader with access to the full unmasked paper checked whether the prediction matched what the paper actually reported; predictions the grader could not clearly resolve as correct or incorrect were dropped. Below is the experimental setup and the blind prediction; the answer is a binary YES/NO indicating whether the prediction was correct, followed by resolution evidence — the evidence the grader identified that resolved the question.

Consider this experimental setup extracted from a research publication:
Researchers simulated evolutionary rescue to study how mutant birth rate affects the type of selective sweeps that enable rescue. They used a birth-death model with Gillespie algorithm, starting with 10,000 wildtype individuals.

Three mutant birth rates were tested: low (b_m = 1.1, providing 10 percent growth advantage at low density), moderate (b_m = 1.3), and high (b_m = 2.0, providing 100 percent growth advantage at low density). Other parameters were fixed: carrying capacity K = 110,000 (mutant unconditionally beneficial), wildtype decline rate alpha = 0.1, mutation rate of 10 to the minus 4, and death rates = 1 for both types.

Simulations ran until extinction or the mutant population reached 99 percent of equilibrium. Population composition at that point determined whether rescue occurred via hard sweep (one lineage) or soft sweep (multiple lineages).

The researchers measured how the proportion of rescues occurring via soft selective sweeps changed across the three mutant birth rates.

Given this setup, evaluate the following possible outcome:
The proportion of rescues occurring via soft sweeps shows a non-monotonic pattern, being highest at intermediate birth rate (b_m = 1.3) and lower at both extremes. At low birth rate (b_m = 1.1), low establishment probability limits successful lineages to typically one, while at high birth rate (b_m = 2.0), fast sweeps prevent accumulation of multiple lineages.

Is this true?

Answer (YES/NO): NO